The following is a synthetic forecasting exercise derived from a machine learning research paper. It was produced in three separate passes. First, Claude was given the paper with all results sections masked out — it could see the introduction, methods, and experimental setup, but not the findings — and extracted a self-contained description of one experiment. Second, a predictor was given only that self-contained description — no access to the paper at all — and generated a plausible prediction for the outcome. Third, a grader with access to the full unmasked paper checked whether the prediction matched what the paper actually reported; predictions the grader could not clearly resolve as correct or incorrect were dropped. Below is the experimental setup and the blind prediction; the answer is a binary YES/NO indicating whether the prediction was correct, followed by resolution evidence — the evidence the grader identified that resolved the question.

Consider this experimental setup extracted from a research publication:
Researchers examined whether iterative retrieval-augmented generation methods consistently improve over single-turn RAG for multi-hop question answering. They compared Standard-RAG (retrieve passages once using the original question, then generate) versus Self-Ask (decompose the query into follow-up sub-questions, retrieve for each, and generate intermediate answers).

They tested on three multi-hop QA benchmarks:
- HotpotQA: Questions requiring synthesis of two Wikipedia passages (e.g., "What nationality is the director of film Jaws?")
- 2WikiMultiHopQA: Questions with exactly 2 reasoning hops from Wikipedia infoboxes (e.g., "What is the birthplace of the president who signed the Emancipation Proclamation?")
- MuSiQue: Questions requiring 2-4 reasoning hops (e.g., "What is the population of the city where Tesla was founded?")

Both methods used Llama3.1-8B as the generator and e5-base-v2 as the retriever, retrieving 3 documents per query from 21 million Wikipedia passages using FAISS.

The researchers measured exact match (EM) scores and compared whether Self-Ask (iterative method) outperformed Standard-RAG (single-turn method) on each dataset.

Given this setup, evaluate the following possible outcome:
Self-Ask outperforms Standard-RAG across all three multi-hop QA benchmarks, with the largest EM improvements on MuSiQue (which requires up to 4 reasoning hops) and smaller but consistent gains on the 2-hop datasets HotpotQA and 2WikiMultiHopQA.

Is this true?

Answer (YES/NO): NO